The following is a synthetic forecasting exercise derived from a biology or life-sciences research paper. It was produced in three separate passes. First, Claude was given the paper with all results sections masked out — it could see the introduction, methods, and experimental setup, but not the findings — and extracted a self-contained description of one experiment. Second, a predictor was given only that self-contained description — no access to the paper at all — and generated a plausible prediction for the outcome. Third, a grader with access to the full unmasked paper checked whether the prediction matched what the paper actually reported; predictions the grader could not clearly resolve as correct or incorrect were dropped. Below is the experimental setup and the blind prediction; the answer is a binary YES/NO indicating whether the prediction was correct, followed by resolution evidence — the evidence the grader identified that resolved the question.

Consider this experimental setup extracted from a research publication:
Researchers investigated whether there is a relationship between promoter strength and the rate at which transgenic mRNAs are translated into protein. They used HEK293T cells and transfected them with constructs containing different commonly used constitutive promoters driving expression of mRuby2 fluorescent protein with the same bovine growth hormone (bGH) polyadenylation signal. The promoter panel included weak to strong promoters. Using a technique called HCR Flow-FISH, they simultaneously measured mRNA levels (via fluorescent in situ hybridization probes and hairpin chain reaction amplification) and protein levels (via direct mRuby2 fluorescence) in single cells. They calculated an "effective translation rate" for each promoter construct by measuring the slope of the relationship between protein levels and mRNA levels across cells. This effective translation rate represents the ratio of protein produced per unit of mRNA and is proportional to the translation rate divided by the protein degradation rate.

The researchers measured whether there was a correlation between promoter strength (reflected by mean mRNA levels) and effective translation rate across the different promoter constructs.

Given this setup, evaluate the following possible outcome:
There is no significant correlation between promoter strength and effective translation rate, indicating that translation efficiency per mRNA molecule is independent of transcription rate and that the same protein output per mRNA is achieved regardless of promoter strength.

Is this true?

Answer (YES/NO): NO